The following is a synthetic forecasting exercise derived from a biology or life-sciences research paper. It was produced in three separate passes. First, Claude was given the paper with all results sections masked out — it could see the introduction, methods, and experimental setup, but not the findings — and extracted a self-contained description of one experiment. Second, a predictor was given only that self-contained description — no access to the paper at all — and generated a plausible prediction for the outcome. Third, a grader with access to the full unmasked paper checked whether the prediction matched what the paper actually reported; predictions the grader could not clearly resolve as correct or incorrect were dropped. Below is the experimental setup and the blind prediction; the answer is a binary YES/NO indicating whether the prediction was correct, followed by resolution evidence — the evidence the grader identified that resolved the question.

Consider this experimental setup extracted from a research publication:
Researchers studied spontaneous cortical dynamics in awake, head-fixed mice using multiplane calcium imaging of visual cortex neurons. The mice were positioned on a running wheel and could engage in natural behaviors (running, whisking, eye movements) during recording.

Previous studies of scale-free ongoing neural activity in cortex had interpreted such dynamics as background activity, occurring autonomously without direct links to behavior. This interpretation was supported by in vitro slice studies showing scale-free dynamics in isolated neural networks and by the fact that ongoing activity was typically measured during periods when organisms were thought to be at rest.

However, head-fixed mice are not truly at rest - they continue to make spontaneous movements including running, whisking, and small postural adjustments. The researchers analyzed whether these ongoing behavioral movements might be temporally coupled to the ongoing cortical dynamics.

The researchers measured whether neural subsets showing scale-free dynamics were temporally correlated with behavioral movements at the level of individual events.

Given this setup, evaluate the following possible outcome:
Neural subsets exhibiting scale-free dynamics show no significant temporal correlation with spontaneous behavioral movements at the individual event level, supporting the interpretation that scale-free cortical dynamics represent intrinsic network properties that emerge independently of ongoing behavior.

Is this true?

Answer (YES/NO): NO